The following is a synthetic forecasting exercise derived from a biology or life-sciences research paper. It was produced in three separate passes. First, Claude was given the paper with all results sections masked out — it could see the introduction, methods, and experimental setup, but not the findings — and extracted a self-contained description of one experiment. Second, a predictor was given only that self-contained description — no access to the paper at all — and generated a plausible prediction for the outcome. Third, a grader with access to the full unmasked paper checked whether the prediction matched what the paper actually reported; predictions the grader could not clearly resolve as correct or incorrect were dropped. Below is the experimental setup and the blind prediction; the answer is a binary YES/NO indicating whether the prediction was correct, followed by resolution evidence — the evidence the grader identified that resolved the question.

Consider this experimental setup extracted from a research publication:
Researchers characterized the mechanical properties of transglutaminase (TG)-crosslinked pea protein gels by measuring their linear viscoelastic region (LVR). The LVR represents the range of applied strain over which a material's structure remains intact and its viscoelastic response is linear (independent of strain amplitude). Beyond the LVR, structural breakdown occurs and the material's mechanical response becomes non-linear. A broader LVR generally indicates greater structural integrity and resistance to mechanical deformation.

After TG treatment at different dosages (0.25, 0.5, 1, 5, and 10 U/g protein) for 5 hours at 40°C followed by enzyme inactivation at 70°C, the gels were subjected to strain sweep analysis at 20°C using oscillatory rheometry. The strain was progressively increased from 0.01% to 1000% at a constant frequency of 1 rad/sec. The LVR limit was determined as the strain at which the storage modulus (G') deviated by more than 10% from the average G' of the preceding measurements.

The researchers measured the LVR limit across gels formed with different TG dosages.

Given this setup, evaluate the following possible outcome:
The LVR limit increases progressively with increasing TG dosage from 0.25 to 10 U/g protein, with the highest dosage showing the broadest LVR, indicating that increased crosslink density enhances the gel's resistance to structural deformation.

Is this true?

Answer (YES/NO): NO